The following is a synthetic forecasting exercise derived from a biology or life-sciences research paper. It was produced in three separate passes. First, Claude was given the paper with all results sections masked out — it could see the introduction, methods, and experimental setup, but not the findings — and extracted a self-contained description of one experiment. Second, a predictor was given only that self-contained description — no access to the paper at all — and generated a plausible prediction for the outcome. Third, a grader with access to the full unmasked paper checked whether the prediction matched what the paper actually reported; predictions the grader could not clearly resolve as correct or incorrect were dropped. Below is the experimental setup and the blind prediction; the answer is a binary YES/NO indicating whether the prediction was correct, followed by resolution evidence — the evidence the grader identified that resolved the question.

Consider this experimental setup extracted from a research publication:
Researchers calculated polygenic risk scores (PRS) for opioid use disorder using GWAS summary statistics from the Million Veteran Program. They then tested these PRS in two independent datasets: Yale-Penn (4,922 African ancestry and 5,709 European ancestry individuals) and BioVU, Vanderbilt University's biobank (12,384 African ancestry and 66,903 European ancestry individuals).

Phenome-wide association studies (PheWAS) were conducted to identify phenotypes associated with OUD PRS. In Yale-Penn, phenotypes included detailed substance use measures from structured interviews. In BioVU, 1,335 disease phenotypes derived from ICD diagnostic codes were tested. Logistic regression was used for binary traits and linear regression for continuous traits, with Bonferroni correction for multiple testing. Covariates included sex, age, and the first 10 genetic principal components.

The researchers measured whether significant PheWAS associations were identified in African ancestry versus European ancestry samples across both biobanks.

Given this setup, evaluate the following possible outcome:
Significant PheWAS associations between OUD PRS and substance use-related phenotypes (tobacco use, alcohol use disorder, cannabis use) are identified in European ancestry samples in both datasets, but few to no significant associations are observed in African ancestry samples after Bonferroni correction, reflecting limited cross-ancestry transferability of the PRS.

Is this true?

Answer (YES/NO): YES